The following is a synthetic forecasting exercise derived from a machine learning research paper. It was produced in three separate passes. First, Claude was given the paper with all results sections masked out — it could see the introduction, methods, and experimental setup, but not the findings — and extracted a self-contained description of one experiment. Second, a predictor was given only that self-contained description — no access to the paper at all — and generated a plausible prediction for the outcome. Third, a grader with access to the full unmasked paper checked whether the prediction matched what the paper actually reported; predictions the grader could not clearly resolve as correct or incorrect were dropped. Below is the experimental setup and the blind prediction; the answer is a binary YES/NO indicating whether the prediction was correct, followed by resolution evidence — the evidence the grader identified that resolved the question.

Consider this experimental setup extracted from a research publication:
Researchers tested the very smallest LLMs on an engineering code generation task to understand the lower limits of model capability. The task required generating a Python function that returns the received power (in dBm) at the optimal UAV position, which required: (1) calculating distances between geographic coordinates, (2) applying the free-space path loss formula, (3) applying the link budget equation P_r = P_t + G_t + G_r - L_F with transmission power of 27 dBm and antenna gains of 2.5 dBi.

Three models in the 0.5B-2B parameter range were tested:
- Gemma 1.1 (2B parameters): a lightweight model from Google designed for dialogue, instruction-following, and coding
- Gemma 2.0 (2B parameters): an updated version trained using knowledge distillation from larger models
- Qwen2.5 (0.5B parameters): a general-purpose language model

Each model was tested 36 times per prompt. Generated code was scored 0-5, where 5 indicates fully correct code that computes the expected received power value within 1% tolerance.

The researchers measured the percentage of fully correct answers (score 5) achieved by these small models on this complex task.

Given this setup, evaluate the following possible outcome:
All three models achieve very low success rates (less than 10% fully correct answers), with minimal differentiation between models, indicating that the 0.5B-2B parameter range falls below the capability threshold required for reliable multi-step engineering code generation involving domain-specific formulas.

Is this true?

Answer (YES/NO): YES